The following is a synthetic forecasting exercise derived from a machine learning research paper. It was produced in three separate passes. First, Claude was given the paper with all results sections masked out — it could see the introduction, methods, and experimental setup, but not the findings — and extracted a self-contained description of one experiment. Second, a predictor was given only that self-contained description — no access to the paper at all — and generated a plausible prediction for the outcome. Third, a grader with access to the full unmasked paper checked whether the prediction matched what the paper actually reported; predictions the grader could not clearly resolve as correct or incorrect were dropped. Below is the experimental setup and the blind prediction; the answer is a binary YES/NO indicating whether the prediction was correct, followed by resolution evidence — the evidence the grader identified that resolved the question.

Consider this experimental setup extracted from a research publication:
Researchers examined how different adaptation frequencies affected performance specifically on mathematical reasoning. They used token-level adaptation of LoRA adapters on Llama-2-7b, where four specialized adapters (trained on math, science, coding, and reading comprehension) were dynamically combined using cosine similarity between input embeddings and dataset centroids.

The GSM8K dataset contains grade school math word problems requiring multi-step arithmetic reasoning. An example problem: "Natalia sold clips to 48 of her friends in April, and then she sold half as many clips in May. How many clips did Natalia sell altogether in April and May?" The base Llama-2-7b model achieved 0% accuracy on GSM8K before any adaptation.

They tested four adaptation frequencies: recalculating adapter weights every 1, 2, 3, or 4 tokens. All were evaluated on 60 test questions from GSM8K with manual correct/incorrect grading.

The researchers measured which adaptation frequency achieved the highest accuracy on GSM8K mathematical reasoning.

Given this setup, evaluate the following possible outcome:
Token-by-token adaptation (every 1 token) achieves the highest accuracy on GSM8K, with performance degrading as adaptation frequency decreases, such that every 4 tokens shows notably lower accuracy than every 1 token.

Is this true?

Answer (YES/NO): NO